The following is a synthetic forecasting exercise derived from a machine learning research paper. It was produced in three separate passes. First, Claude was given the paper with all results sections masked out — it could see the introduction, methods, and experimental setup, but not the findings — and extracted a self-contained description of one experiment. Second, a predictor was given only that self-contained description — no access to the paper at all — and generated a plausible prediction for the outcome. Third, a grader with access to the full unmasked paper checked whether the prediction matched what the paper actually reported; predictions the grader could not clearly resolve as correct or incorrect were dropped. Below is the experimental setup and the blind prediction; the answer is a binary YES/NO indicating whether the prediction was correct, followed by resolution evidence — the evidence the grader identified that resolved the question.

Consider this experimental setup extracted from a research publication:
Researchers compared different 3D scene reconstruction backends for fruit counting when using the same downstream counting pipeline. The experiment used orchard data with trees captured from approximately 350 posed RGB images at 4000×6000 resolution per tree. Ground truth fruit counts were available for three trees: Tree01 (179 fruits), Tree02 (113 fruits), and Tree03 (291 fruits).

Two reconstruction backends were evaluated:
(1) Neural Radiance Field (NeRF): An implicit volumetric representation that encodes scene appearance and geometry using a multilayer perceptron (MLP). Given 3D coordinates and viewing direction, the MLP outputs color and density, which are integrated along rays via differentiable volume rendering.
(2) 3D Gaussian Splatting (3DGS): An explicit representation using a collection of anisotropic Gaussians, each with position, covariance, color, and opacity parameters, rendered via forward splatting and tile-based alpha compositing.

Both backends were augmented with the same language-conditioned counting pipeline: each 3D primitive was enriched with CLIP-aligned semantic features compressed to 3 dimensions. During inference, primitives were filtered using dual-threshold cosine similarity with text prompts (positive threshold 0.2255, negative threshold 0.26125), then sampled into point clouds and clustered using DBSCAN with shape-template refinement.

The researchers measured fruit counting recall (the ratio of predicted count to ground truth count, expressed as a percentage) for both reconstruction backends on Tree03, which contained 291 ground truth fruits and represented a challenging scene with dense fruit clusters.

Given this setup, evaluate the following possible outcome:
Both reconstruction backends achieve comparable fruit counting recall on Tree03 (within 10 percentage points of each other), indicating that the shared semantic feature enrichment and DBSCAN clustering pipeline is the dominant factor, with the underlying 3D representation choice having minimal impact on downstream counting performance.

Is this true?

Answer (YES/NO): NO